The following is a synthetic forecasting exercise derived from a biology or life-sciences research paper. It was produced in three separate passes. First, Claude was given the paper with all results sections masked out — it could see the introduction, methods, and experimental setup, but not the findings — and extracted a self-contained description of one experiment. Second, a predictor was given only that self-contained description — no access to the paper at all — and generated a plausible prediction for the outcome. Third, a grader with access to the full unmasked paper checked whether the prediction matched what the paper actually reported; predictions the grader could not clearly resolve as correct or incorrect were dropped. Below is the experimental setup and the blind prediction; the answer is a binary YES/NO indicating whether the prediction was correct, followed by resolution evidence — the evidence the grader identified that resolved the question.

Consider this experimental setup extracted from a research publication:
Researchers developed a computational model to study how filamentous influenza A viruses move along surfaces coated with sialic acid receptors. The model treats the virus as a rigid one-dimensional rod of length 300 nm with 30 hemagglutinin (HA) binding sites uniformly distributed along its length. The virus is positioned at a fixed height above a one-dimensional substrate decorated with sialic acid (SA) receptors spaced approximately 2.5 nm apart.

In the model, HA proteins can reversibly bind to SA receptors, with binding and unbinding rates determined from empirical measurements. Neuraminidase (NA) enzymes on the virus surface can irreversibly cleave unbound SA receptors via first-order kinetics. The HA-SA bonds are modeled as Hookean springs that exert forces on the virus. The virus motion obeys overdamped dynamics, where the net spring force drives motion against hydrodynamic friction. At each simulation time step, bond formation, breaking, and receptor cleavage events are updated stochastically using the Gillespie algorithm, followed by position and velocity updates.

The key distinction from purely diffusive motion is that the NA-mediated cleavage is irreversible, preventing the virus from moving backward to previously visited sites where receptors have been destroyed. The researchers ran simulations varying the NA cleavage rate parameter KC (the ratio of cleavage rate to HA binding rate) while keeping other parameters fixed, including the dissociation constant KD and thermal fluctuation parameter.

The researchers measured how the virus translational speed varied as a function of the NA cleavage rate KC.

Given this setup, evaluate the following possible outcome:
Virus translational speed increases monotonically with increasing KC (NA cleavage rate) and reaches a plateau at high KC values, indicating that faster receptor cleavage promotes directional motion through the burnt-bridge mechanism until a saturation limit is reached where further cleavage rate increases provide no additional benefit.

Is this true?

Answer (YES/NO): NO